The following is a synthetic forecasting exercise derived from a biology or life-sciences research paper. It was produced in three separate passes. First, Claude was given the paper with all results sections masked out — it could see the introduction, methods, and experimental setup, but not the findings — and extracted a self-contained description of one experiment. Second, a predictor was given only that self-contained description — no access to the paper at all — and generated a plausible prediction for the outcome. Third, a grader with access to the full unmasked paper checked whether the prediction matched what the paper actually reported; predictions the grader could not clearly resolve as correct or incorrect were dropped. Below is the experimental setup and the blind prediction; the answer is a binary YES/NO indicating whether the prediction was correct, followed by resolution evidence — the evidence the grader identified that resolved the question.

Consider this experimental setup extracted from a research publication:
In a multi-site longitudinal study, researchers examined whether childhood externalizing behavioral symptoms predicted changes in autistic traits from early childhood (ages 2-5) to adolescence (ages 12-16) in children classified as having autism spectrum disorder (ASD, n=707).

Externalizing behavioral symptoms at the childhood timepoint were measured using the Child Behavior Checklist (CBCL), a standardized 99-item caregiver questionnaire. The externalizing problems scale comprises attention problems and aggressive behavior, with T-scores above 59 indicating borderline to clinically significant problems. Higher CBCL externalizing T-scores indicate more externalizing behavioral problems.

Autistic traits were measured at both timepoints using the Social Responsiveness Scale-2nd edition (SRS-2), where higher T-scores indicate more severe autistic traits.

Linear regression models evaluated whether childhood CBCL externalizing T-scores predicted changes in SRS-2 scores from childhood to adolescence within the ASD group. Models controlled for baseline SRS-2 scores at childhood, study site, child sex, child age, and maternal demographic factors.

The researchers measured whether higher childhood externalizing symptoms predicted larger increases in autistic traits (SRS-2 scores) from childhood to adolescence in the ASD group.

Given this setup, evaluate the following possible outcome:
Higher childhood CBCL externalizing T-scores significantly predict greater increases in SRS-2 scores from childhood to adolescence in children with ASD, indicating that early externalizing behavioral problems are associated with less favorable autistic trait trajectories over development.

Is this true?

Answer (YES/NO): NO